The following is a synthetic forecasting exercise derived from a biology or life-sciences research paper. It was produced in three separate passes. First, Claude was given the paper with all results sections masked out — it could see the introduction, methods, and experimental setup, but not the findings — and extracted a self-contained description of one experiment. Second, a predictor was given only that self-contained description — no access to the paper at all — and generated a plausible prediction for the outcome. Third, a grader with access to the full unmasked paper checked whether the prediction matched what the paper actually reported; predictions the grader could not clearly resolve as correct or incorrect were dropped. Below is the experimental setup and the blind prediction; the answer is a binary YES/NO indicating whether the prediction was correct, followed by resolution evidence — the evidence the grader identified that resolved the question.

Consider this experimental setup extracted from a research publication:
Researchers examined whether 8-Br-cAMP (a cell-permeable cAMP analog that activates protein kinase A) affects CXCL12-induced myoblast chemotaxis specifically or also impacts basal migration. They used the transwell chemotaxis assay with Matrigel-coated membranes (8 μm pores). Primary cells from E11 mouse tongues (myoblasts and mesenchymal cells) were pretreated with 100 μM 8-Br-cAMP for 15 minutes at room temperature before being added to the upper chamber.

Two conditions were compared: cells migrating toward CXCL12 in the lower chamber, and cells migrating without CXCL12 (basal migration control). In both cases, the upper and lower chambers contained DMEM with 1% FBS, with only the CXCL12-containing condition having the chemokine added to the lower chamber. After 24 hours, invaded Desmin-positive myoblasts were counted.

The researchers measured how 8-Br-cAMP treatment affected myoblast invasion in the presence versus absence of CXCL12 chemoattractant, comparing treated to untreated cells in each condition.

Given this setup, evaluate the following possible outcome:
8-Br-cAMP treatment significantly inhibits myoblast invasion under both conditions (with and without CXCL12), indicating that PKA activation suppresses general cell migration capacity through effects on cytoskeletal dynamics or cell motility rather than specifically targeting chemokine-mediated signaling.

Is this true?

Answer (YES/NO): NO